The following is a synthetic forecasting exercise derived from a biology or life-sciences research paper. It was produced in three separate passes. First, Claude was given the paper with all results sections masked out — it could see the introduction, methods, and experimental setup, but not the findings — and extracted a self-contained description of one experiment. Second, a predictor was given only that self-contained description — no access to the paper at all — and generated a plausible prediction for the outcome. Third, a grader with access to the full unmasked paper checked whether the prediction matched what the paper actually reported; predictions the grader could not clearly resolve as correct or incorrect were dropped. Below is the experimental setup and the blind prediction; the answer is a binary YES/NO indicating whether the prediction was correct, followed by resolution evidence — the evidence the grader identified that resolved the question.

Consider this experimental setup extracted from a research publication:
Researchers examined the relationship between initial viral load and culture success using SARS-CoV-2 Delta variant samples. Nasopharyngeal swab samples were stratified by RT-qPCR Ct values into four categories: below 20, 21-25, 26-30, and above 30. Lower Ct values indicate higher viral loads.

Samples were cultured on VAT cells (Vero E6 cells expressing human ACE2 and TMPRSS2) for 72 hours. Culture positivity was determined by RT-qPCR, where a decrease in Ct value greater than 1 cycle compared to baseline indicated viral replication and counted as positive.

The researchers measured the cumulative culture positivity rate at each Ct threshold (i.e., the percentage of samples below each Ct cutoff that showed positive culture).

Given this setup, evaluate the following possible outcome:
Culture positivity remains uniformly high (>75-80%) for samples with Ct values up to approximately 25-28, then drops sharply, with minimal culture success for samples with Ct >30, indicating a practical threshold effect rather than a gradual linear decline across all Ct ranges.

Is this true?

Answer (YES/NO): NO